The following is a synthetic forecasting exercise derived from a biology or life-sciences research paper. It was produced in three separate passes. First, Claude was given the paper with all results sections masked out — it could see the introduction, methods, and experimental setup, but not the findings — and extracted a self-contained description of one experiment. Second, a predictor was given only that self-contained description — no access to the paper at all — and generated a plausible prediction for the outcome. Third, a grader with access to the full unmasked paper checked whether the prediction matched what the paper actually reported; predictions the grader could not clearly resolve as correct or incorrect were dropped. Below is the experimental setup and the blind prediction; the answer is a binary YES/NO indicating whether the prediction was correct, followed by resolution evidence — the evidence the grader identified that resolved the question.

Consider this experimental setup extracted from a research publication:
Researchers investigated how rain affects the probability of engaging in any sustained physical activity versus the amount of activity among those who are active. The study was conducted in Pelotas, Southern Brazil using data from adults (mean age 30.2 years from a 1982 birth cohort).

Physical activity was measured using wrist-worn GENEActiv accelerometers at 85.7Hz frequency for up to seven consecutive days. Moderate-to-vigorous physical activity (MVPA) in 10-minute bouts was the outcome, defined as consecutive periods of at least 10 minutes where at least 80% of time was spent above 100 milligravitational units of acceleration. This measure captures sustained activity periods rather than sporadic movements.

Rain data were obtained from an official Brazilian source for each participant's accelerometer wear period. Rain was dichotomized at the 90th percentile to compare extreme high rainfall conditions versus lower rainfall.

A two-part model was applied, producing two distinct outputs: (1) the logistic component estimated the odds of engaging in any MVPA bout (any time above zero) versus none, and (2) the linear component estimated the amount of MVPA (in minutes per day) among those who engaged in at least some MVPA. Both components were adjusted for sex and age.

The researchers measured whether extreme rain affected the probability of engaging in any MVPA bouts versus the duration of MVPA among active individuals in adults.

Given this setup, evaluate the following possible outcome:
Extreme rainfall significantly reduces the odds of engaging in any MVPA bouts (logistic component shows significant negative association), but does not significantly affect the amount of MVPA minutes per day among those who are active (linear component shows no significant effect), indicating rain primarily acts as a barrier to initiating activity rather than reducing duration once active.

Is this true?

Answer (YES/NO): NO